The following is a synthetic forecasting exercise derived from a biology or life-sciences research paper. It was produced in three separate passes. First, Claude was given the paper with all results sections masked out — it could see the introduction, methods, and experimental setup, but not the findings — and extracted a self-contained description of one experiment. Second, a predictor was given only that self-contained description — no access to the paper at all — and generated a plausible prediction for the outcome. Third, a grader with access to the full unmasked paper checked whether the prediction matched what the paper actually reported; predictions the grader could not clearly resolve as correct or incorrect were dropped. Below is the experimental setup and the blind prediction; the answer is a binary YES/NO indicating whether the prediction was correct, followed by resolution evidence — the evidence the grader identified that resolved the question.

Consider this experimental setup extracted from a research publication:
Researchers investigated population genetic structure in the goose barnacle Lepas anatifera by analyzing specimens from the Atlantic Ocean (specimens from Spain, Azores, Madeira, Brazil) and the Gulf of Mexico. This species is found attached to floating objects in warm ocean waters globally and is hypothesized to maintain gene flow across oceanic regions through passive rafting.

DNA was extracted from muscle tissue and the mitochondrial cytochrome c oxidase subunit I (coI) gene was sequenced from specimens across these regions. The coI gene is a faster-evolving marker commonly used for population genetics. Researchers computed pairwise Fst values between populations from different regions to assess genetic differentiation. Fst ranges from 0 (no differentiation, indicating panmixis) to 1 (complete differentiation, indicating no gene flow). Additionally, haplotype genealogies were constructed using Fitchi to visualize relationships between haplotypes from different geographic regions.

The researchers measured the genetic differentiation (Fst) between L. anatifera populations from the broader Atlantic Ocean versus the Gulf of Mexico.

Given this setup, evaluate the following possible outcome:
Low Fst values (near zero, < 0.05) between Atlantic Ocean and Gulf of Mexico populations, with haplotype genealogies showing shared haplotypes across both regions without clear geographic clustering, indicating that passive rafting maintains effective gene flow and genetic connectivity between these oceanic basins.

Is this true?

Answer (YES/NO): YES